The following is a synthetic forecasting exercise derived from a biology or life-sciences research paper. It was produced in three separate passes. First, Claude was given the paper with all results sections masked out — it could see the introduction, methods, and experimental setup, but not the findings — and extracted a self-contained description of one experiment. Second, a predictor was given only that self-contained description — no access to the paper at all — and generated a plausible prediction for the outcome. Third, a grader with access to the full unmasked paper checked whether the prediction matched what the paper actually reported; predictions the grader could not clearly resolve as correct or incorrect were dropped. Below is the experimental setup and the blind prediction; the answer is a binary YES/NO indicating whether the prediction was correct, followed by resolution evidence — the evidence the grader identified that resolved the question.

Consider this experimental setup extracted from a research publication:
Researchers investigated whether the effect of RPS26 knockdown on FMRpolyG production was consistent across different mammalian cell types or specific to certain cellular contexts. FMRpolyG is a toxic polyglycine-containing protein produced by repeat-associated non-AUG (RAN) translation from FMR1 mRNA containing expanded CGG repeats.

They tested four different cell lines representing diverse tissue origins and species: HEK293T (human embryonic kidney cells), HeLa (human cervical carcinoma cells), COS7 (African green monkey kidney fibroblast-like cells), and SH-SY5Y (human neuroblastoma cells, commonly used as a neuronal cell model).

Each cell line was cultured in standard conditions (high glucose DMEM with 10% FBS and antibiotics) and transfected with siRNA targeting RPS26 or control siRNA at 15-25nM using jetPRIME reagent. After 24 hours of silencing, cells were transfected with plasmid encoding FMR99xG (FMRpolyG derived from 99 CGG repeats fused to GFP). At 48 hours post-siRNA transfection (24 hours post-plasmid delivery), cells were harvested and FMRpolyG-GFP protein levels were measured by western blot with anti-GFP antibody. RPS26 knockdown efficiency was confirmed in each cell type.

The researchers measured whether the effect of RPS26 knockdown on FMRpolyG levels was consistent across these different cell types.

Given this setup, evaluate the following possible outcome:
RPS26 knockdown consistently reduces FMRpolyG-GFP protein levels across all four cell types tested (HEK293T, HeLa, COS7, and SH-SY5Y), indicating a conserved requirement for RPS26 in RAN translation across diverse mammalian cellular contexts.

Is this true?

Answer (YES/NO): YES